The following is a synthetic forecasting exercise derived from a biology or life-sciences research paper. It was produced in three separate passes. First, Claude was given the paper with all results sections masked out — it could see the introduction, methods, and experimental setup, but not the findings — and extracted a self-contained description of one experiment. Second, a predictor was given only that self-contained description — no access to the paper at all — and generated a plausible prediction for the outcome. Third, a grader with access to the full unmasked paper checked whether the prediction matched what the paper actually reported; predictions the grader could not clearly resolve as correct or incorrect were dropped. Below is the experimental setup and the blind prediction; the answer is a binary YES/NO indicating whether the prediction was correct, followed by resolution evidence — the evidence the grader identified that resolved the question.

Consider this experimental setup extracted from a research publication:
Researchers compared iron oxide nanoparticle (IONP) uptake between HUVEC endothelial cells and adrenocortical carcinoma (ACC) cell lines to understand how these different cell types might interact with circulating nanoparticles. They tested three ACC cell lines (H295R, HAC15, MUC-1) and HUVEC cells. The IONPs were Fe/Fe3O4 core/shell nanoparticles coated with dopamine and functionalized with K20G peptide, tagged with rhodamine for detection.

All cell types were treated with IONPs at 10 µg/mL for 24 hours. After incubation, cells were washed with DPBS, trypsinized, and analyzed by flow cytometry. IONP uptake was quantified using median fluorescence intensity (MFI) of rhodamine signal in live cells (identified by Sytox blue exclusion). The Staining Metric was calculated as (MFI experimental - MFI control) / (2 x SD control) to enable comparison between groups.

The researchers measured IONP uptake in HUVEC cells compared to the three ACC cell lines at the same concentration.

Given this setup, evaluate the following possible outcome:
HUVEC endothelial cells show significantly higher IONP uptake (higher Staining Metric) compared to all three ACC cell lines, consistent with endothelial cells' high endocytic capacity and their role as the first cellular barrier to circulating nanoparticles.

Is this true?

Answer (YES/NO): YES